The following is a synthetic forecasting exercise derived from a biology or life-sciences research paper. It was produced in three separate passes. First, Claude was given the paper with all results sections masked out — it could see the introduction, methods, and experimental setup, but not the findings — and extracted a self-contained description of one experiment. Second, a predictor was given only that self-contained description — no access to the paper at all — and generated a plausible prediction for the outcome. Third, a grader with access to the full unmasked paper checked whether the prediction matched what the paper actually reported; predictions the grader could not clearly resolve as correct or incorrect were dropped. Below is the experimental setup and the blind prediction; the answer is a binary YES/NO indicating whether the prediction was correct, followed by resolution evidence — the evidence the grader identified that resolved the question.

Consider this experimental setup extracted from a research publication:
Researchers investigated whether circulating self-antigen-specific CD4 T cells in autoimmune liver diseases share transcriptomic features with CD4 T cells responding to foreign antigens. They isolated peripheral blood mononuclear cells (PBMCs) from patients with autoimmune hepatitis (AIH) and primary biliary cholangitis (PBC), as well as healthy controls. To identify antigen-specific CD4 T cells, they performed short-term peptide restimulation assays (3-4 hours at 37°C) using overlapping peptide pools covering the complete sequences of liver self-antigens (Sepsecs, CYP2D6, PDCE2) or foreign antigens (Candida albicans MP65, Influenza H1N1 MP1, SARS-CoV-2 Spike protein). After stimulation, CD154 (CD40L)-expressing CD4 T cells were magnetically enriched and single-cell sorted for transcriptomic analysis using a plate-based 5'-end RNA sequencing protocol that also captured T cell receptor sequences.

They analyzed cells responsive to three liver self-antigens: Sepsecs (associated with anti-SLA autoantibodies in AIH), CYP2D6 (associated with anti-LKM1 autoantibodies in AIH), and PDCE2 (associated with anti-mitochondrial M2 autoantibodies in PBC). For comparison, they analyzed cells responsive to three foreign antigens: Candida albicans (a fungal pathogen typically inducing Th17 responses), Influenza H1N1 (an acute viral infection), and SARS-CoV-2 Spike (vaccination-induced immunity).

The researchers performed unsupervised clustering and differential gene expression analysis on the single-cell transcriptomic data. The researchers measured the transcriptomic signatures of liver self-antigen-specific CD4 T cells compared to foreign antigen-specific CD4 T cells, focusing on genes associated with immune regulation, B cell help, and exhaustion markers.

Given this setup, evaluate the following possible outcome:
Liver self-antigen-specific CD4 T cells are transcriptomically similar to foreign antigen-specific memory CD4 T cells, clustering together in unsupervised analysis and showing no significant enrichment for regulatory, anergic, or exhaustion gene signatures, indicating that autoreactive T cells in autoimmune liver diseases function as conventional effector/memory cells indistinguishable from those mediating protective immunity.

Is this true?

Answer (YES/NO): NO